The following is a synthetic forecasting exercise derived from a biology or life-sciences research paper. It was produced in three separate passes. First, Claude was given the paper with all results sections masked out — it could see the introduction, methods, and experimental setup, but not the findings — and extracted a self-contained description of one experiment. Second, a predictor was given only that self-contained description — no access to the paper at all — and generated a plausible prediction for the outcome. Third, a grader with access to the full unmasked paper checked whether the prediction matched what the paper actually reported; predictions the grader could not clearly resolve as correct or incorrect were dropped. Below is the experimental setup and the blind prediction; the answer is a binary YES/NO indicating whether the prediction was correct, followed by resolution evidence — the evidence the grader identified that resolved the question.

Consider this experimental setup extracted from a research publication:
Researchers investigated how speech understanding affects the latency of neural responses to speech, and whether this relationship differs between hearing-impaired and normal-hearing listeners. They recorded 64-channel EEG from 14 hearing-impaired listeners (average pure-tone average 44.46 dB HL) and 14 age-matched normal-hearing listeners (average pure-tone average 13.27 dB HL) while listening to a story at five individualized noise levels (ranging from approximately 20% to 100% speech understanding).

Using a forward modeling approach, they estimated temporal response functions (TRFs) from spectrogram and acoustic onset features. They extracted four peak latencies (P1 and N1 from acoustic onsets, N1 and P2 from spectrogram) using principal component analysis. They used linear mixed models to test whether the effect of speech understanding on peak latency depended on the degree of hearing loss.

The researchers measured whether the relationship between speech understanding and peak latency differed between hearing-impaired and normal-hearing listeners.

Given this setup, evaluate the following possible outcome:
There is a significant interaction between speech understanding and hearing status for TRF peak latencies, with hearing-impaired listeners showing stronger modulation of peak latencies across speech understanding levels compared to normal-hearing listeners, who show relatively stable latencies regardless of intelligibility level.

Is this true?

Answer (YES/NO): NO